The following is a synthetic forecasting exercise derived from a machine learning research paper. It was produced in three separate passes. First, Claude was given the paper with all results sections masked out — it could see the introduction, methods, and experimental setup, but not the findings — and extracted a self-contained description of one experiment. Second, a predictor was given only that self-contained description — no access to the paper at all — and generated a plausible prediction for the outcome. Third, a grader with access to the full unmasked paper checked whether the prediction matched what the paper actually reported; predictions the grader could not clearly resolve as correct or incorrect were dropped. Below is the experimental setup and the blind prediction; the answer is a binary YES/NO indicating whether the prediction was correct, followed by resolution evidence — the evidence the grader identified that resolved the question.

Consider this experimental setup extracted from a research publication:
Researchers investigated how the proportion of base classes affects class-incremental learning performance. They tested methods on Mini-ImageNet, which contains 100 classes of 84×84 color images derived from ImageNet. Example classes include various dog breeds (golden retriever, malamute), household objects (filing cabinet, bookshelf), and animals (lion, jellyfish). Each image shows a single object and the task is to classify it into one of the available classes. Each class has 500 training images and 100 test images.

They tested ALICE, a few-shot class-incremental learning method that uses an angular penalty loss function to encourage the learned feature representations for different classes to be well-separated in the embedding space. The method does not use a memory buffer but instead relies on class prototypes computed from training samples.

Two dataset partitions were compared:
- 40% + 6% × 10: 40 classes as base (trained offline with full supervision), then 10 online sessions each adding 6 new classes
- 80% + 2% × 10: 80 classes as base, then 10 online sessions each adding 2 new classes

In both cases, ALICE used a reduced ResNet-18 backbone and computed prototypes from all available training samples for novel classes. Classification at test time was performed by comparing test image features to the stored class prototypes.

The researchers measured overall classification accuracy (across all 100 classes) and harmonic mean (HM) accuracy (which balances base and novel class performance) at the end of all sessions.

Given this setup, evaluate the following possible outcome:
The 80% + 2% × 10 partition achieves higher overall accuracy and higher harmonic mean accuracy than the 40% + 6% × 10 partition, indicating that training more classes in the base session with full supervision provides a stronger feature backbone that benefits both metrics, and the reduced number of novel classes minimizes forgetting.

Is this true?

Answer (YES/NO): YES